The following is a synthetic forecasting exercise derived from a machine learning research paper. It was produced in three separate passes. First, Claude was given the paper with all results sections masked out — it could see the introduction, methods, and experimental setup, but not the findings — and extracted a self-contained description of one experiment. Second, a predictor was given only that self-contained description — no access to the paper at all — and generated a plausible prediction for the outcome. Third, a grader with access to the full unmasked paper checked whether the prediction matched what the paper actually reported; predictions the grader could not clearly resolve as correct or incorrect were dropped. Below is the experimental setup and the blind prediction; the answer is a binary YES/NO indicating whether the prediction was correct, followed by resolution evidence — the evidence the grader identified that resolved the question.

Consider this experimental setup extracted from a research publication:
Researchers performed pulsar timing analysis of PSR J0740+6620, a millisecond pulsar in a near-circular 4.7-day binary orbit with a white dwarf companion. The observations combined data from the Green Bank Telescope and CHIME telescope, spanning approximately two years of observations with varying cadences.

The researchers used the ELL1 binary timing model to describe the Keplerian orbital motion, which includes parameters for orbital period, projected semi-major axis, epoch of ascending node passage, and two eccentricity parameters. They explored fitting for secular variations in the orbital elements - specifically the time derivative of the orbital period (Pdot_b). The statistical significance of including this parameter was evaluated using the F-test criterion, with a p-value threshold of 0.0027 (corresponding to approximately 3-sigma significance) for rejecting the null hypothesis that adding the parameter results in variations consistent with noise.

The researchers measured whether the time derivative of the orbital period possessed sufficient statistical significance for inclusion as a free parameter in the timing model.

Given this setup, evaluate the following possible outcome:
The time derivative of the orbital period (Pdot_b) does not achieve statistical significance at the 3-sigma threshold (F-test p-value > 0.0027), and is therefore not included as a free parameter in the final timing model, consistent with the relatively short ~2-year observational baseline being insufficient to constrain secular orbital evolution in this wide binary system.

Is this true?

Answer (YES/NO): NO